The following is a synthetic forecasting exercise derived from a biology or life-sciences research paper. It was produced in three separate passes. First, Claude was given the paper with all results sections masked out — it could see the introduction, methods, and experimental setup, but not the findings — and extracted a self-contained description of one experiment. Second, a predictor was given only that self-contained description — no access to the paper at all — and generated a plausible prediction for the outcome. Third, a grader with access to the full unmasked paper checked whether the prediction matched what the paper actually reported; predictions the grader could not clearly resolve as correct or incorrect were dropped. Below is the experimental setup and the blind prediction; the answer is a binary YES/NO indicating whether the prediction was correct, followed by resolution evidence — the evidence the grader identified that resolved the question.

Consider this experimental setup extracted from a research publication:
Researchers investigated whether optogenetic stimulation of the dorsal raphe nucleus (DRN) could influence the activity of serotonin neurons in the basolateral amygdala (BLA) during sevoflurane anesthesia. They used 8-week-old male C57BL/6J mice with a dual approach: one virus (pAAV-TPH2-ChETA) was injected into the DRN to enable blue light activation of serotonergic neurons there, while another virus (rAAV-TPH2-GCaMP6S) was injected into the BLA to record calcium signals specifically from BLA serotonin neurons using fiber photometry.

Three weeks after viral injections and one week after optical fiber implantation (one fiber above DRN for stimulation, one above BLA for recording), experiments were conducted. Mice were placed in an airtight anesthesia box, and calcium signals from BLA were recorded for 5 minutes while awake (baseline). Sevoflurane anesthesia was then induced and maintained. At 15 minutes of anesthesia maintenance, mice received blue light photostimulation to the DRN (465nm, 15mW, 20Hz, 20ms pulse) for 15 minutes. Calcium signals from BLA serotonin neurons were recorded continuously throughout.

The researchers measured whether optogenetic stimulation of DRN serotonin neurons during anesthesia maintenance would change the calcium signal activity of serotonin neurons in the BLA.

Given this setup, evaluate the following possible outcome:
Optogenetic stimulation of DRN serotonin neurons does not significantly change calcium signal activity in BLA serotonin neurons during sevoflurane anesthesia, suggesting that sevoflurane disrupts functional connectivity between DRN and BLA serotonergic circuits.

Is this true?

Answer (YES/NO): NO